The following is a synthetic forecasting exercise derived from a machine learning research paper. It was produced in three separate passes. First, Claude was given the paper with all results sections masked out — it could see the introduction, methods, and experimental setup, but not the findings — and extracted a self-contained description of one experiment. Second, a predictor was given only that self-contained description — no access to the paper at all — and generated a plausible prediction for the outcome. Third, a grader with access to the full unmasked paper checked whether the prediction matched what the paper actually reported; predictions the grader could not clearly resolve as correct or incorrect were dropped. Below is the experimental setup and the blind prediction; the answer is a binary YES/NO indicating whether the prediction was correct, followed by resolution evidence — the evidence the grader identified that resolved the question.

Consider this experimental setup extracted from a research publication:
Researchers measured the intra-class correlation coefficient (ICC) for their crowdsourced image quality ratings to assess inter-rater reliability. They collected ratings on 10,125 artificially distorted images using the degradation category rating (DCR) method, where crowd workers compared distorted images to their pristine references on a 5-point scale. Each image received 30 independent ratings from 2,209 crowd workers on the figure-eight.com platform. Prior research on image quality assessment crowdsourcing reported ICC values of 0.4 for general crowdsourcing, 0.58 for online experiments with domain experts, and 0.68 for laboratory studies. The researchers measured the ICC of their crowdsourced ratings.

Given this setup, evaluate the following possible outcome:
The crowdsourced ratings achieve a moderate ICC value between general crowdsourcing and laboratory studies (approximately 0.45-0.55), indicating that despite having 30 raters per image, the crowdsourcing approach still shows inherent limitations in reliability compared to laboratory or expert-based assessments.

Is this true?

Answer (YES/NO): NO